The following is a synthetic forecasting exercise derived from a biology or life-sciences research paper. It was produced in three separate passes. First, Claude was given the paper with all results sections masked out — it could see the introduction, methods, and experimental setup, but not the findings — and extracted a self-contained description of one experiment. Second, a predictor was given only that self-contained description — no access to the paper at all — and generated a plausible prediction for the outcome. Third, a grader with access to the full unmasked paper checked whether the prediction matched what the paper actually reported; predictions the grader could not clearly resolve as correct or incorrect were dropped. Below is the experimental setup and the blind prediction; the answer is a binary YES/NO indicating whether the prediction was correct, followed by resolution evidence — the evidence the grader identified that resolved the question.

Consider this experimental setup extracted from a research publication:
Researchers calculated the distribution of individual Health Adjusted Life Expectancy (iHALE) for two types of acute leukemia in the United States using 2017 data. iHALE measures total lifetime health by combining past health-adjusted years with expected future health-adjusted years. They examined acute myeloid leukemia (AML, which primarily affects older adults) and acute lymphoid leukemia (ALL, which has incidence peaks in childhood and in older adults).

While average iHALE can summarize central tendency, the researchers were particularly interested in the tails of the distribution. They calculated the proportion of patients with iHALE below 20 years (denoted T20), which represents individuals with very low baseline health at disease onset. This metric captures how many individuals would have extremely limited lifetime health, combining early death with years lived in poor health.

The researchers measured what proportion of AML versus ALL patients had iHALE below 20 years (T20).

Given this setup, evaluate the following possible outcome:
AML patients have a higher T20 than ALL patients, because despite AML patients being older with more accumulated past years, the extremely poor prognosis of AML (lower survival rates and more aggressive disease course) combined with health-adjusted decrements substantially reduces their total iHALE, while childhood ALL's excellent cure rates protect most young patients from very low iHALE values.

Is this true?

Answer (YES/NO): NO